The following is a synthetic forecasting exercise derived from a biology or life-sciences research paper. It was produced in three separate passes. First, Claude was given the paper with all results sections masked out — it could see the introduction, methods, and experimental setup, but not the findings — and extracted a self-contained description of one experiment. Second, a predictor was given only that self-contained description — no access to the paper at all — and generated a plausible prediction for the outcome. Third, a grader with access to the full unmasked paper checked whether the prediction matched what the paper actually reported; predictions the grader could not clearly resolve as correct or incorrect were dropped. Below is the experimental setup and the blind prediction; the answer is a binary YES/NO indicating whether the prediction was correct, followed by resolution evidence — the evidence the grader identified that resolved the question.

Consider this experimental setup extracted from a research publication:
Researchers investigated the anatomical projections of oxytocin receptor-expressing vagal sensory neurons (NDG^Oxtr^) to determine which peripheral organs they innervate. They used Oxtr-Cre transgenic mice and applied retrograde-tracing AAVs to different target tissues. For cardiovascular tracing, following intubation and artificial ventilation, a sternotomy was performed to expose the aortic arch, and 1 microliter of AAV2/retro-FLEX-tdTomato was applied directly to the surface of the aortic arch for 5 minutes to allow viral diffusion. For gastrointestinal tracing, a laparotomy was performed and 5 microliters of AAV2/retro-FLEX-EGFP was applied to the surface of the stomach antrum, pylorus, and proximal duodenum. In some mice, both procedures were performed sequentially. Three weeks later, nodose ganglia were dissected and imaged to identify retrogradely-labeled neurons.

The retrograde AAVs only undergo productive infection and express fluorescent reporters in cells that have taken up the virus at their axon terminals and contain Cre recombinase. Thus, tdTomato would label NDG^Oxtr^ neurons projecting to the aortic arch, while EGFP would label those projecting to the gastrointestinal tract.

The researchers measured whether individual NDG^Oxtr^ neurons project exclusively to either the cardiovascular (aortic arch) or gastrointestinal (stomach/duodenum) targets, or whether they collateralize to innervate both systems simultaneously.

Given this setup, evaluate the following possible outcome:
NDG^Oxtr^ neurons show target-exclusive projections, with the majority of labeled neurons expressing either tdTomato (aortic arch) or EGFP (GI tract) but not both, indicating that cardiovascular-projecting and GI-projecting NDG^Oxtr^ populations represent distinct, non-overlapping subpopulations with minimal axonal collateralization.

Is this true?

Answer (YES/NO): YES